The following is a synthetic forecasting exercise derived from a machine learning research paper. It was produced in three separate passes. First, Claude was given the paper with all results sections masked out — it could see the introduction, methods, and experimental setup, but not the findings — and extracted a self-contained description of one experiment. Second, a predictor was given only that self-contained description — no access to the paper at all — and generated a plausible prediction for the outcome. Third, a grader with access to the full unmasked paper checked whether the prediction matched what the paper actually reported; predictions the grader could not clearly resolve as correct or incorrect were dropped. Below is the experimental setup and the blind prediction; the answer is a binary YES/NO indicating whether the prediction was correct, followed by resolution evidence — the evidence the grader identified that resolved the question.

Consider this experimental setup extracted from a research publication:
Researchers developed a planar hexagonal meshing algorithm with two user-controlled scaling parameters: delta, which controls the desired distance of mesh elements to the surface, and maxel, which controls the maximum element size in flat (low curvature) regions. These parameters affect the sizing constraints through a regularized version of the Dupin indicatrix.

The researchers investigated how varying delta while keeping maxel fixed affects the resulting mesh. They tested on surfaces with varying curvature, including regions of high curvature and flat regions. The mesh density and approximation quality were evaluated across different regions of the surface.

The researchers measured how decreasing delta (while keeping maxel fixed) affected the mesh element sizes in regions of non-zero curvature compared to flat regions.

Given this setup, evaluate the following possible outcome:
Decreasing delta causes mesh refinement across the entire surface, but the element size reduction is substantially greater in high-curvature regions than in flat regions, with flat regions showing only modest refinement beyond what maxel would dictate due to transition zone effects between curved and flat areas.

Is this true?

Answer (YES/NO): NO